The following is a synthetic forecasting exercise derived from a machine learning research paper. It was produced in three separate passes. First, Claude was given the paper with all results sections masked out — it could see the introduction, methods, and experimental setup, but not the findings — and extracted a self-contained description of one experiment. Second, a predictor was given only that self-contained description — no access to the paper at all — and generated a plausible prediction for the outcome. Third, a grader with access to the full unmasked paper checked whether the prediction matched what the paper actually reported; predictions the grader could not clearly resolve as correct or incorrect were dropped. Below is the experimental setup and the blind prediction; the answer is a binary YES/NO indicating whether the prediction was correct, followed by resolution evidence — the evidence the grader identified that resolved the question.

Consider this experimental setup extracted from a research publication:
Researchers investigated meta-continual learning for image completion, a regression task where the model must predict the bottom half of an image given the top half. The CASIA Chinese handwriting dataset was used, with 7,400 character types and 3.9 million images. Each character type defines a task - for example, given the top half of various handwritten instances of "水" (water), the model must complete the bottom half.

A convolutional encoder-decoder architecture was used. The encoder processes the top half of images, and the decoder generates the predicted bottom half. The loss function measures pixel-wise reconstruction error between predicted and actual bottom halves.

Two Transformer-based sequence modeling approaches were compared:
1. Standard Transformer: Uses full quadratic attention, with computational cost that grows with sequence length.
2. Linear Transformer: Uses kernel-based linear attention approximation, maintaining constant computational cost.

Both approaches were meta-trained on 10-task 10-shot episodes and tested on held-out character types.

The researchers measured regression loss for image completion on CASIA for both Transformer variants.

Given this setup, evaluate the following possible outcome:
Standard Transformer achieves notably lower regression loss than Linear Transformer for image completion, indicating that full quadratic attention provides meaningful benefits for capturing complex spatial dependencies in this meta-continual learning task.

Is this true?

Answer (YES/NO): NO